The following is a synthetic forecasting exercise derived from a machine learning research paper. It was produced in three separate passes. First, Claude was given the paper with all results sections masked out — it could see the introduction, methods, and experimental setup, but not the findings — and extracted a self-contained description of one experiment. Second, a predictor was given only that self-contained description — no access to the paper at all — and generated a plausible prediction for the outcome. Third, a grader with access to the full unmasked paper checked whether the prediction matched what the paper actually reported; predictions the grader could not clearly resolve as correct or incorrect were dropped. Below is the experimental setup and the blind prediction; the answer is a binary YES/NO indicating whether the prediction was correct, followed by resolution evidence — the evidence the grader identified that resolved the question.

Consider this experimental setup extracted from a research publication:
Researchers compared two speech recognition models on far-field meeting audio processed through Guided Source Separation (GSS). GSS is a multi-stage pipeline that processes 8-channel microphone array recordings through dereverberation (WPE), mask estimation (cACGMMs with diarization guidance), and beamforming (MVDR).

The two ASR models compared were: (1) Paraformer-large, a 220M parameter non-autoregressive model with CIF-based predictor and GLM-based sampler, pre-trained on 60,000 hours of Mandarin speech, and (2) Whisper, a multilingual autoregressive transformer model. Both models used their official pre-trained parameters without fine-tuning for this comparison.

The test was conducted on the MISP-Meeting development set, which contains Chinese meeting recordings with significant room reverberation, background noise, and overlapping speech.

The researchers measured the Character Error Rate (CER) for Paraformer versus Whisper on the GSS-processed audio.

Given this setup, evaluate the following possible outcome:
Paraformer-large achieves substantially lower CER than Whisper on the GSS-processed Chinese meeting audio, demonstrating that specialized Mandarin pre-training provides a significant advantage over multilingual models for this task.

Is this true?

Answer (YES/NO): YES